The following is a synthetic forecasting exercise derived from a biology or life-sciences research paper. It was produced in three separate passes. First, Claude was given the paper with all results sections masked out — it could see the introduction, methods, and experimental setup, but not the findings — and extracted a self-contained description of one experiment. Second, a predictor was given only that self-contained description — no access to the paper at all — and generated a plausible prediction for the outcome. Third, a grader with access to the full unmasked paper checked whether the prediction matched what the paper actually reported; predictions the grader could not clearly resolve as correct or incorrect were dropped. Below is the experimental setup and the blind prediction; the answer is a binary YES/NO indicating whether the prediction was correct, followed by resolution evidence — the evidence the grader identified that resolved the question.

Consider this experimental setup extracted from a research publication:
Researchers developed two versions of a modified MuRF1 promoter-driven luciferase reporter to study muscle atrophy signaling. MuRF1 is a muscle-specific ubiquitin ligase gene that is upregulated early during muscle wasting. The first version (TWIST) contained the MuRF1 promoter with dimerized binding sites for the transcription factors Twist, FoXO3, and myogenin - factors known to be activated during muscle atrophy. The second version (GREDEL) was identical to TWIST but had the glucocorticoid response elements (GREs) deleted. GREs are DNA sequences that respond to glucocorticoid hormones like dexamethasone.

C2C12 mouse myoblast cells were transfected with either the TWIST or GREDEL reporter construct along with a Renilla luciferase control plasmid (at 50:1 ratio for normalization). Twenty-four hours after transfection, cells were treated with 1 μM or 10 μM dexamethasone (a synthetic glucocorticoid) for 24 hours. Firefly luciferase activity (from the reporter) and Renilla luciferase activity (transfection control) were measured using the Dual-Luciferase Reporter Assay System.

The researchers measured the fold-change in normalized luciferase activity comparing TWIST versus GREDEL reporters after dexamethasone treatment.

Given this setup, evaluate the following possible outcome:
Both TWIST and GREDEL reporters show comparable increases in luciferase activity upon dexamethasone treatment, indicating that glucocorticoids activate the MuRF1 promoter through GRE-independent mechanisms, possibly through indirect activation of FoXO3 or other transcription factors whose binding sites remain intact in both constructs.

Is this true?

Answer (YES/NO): NO